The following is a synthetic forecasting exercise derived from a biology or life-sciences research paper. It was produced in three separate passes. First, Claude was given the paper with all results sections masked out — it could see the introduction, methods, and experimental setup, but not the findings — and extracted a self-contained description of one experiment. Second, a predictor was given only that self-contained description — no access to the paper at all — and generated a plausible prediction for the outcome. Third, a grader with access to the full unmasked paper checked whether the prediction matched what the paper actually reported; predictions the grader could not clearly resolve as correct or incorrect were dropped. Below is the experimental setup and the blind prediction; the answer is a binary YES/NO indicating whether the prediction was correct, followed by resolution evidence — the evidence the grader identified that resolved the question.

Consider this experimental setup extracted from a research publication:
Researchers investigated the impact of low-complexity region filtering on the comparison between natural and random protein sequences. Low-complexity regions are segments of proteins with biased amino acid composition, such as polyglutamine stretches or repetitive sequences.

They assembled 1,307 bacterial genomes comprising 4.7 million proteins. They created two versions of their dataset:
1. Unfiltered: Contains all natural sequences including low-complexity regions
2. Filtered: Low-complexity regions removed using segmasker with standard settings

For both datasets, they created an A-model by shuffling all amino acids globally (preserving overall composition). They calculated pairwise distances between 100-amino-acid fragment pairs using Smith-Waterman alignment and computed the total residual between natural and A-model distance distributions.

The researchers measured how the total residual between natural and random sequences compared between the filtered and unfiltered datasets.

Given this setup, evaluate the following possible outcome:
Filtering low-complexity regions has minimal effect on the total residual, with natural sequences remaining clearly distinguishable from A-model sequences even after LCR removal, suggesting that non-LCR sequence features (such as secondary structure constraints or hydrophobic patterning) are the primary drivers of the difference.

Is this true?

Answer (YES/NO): NO